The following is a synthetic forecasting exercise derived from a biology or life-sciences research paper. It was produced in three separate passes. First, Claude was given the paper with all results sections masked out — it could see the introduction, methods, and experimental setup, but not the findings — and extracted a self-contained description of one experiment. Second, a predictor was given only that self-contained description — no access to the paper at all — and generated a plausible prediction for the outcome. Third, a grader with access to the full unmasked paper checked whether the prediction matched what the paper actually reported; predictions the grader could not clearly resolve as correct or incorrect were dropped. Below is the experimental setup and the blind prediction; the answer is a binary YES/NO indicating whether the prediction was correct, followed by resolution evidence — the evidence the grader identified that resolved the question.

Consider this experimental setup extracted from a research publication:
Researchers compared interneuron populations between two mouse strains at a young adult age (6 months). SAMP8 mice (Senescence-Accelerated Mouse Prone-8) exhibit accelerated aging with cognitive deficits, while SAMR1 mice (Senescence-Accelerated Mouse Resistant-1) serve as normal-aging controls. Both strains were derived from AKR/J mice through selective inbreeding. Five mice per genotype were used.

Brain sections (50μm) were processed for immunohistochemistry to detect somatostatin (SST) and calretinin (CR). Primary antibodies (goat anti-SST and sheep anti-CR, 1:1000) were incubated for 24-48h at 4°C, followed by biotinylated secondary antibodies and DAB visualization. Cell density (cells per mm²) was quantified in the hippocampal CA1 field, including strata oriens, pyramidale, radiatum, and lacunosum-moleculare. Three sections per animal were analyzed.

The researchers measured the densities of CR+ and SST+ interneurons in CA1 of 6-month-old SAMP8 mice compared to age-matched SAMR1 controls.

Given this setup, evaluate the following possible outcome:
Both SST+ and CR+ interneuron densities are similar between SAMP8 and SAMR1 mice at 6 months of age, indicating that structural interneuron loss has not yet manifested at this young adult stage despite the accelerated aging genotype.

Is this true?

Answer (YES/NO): NO